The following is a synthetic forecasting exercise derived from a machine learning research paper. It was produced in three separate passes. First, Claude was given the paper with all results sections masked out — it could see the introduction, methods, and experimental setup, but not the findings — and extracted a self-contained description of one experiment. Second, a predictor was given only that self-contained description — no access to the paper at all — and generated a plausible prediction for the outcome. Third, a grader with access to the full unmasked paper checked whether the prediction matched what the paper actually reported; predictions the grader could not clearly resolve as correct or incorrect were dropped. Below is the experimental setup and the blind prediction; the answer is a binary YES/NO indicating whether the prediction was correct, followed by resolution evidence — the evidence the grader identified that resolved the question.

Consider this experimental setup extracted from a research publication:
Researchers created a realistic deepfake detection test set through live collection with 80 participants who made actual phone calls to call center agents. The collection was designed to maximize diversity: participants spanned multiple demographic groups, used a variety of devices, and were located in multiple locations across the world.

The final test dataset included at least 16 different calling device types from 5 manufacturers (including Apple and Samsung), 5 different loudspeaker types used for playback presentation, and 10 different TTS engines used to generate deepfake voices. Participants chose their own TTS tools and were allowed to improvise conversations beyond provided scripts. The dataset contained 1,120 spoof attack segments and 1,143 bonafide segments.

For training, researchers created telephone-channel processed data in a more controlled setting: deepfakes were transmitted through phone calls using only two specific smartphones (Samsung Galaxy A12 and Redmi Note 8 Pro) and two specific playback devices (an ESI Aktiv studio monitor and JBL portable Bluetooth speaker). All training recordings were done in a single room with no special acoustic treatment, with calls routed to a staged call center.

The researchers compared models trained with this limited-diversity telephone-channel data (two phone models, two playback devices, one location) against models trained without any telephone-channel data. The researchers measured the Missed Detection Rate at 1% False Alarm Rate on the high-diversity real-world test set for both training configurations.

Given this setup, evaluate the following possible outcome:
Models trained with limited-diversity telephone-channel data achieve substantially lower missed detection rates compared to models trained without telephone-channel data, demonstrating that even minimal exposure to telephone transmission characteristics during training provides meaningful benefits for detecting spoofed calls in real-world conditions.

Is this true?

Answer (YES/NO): YES